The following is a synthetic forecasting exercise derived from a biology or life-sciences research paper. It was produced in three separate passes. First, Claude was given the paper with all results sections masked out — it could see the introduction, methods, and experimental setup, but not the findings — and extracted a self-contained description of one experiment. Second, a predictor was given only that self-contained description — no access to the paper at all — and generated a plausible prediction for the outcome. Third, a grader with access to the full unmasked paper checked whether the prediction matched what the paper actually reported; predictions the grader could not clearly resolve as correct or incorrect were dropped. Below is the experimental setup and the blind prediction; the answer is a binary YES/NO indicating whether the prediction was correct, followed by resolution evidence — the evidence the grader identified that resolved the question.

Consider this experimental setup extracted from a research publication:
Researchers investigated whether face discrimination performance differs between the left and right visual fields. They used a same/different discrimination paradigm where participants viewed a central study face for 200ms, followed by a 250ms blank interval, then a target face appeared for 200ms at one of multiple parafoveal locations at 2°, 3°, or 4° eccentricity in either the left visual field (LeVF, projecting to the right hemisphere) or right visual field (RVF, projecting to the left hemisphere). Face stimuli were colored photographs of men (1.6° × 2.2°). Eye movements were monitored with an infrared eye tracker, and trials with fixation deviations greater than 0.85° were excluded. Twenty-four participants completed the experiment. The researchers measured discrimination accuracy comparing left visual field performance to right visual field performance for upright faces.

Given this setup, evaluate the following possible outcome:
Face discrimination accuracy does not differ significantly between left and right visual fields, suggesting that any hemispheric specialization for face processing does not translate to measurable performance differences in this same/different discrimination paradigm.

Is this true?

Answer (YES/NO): NO